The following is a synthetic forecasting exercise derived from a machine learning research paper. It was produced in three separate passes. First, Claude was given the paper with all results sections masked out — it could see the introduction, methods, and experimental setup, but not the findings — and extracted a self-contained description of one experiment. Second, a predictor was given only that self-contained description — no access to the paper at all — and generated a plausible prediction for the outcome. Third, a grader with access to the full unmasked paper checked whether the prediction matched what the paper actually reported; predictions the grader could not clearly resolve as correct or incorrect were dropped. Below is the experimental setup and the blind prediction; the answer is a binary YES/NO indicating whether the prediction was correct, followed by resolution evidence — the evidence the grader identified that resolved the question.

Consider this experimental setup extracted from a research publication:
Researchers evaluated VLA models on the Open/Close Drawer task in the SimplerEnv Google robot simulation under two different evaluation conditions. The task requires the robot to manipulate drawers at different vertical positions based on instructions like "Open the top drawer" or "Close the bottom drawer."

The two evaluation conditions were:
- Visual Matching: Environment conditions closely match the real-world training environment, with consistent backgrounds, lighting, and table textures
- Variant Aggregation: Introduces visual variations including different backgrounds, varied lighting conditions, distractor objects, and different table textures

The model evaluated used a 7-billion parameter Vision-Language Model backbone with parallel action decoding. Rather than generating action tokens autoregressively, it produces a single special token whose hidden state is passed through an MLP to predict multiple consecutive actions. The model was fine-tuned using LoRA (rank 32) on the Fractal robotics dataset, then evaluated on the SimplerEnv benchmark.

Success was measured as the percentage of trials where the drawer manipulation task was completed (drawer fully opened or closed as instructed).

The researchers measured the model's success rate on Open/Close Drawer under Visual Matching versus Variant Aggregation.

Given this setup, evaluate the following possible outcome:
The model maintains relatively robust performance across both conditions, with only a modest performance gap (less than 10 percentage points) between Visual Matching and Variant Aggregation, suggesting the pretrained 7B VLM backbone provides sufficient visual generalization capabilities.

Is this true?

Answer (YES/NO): NO